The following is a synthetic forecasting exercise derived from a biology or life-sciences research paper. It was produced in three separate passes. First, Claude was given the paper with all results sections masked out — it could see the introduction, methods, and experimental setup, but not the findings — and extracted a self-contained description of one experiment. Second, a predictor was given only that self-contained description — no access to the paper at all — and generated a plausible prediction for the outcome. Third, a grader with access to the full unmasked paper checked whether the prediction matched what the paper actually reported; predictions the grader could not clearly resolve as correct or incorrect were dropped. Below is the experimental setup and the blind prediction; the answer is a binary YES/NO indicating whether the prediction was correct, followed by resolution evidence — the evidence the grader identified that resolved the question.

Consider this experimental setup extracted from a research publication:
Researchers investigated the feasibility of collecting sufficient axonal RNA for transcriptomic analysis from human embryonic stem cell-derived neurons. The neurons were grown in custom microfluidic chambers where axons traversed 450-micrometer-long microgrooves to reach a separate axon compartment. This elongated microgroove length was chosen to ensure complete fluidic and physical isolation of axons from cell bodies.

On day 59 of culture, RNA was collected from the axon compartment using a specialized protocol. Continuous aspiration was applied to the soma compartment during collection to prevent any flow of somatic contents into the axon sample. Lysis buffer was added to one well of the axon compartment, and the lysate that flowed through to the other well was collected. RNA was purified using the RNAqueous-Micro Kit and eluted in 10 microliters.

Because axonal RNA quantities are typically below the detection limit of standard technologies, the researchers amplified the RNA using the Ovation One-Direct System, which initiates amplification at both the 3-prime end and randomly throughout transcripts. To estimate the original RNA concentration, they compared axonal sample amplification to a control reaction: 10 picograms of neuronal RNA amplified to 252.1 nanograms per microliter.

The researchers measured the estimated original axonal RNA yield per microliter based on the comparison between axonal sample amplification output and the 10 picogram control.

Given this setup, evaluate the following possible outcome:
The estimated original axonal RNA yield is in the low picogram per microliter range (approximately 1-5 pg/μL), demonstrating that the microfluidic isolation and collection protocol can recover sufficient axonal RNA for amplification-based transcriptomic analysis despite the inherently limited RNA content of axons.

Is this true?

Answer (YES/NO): YES